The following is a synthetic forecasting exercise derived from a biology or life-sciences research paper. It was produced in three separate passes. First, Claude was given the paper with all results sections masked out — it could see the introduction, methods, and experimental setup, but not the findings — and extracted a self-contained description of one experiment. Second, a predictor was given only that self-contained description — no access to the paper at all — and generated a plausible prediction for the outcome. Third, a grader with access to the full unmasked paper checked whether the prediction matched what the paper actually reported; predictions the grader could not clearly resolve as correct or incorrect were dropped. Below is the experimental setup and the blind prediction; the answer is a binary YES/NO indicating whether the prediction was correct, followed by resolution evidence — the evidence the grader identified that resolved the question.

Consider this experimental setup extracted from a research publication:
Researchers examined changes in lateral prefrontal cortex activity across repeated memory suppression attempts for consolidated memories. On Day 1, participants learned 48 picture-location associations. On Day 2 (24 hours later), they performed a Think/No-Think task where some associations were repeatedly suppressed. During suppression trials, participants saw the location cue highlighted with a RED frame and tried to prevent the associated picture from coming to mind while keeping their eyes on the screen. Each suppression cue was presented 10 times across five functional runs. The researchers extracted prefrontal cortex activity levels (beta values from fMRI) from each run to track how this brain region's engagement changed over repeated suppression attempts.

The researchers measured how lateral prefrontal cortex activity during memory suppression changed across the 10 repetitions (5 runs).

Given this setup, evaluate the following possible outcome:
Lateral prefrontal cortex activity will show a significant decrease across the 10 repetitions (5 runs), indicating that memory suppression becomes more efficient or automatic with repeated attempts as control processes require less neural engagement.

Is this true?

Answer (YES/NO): NO